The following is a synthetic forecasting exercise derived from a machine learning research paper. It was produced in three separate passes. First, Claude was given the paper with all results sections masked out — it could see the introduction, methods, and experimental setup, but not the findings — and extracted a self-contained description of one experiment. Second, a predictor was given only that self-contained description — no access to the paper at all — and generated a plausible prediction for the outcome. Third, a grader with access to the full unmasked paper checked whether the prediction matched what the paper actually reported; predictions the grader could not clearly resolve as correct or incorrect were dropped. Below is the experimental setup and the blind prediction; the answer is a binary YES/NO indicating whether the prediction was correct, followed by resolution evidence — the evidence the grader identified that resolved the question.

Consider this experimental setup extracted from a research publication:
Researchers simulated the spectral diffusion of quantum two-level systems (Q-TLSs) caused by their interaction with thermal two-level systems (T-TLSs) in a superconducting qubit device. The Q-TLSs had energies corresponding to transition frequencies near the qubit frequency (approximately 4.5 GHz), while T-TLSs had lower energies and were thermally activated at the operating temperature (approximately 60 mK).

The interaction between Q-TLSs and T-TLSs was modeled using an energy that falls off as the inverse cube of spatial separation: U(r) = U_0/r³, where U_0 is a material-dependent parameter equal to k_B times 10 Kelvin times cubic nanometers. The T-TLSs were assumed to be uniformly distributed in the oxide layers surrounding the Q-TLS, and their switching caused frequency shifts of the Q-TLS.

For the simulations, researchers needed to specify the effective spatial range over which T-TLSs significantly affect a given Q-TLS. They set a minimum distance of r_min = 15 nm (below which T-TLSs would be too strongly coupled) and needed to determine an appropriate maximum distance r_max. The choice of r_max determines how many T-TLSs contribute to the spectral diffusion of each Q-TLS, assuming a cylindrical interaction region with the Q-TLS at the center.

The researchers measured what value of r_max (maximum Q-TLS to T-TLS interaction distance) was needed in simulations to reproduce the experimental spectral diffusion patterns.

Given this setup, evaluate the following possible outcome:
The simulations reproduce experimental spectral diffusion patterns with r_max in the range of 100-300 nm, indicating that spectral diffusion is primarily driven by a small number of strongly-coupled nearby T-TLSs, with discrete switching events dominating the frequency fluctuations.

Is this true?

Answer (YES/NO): NO